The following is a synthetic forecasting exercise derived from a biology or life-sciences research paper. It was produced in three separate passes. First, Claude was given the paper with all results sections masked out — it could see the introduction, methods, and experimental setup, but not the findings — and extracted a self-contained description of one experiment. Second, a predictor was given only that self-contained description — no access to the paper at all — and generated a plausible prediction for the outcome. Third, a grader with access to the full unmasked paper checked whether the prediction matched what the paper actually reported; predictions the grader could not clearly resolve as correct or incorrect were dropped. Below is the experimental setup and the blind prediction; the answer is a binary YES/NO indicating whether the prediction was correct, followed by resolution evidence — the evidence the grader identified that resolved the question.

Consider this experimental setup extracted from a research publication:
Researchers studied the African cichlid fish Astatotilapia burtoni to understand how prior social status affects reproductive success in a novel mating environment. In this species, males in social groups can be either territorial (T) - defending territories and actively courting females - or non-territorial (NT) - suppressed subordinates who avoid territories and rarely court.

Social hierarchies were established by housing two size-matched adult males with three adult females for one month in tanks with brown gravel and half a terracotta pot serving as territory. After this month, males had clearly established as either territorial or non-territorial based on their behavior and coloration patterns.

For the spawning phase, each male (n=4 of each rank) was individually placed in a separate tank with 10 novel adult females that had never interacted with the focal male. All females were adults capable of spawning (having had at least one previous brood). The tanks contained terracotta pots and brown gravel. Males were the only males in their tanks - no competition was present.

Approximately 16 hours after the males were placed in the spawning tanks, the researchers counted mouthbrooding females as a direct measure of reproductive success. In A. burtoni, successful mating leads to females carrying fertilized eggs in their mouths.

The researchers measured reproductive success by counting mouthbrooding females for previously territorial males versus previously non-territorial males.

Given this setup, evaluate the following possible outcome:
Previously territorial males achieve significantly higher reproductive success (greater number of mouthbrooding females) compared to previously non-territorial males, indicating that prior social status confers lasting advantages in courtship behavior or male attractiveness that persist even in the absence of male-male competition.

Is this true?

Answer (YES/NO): YES